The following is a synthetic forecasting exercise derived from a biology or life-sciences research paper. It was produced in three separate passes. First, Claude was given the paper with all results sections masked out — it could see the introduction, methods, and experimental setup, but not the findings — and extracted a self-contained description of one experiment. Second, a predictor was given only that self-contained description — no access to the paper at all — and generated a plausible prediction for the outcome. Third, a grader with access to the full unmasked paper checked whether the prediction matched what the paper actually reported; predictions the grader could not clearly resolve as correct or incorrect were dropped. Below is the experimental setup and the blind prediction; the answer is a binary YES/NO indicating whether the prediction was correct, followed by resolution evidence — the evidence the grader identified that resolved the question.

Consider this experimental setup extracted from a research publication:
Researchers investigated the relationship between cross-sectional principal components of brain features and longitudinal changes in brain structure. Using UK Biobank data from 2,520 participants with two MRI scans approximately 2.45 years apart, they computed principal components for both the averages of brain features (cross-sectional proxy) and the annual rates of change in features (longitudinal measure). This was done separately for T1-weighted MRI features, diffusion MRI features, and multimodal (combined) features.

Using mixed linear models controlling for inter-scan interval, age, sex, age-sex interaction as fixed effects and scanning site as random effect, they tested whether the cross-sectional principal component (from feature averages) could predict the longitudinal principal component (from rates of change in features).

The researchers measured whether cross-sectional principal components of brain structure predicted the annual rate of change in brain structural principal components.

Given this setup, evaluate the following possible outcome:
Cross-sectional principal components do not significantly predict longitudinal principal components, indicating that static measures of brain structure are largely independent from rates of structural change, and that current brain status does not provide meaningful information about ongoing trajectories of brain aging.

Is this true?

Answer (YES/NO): YES